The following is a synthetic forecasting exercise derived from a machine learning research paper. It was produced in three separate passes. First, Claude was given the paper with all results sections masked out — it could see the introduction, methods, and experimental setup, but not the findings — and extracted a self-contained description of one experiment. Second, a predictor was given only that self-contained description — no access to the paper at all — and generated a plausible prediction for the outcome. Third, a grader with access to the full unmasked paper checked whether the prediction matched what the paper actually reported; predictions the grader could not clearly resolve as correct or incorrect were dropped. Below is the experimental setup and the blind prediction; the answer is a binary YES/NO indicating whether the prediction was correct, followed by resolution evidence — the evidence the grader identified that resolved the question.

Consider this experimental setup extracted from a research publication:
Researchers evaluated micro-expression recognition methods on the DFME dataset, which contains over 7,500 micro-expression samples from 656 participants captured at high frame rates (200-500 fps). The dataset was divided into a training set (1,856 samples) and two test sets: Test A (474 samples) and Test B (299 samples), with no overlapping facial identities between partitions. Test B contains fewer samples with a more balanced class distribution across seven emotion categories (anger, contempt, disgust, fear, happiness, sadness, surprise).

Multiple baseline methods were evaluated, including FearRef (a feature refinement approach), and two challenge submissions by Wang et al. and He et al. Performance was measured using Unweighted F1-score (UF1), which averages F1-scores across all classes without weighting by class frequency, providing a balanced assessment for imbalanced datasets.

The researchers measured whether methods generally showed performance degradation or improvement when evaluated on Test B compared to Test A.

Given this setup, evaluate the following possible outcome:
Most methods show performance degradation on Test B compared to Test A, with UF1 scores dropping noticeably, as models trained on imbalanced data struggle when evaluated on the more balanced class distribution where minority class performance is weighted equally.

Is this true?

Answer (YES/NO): YES